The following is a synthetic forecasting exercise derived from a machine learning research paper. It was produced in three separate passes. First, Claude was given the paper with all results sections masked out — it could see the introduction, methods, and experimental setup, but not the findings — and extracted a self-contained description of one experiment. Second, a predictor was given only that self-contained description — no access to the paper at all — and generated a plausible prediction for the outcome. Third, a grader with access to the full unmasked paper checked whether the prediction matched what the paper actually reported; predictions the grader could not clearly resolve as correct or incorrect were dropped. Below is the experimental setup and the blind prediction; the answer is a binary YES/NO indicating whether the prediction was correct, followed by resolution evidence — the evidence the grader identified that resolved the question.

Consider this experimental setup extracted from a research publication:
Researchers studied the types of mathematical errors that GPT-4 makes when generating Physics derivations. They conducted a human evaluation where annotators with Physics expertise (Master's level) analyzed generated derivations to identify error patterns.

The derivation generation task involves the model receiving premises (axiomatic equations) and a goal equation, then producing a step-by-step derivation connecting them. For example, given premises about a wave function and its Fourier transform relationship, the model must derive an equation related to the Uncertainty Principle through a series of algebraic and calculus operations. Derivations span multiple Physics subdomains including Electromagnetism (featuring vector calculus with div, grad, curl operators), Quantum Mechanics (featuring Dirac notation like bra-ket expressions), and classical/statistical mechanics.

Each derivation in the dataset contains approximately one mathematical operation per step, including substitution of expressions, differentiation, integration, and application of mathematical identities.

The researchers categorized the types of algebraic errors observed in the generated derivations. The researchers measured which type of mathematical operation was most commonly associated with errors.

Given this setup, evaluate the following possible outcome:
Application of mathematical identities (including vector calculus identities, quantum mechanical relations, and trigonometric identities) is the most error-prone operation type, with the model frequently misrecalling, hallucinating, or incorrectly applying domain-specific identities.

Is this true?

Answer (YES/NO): NO